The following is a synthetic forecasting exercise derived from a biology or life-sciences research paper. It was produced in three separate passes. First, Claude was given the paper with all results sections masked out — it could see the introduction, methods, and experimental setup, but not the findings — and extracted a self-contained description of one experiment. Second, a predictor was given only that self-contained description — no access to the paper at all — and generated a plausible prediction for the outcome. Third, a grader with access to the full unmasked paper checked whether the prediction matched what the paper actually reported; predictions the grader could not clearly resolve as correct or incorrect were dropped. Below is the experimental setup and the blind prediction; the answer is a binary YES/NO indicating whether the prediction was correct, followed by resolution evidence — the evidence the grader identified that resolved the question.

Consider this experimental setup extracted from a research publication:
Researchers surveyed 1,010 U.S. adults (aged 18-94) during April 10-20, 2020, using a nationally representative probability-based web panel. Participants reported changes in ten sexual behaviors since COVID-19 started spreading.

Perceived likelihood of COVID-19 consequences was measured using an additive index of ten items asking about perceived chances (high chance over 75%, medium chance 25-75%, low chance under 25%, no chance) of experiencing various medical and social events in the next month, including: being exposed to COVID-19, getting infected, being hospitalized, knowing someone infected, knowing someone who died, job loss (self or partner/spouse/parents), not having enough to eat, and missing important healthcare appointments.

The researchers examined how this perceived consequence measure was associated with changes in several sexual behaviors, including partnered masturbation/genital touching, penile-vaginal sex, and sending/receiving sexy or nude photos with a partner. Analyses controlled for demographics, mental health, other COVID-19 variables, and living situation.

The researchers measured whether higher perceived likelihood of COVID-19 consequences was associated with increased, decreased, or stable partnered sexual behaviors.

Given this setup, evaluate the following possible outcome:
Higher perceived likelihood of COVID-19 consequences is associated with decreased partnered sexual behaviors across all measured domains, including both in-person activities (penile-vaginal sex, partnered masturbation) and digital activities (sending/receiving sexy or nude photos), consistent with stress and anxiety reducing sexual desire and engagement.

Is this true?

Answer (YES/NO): NO